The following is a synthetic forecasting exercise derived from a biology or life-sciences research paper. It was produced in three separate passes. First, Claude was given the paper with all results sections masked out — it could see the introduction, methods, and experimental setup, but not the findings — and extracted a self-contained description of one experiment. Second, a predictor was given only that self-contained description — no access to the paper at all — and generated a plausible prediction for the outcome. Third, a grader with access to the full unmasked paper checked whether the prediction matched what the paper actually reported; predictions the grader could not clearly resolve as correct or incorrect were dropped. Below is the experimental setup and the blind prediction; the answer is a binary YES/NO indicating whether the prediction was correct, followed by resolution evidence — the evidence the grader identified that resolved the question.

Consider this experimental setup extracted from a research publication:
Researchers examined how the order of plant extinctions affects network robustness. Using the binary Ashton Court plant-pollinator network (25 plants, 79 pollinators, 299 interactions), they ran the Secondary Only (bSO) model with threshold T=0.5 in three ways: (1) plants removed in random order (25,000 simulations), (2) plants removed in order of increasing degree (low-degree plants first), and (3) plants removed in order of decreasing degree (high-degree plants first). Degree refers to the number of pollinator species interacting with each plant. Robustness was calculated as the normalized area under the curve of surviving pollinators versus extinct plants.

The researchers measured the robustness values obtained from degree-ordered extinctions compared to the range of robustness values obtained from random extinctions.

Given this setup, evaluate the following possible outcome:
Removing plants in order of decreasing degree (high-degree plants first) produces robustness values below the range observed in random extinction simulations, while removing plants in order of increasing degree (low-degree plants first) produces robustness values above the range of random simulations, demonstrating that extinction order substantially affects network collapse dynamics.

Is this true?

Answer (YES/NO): NO